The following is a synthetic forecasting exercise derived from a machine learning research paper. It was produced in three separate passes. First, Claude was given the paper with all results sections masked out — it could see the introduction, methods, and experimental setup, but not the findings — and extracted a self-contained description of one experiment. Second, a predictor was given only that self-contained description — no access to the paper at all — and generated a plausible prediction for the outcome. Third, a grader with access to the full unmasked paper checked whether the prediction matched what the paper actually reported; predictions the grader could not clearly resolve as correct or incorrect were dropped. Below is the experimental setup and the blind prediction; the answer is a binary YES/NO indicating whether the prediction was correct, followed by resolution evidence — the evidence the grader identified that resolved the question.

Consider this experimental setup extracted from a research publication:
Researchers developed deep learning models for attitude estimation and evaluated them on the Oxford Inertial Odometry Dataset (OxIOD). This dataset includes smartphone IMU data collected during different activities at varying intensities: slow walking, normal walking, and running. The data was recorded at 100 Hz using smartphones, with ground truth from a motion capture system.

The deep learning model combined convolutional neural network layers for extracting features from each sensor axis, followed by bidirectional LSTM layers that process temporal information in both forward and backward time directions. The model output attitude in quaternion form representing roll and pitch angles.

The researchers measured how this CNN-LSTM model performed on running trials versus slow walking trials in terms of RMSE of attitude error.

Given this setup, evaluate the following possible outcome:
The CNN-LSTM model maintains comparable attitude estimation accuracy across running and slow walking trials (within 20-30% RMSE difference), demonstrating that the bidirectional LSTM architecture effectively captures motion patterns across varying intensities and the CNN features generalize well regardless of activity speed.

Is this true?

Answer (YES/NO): NO